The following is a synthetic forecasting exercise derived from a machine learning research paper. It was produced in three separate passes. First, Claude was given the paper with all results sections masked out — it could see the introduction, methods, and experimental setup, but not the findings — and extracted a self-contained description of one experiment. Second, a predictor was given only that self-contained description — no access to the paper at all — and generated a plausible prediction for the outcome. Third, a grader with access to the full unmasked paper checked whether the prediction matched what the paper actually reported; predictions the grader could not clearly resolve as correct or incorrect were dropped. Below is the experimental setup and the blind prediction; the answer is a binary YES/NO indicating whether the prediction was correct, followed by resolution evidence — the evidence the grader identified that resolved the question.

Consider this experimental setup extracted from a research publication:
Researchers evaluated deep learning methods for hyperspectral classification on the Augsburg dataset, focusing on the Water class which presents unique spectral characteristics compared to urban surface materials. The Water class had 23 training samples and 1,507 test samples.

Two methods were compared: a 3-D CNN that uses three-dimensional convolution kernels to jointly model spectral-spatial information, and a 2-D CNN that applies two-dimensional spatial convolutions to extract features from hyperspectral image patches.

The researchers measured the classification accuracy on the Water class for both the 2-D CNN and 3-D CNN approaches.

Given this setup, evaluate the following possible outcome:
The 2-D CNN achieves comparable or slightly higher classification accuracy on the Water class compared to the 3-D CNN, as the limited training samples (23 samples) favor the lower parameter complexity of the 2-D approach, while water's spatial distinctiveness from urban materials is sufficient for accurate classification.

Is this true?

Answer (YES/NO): NO